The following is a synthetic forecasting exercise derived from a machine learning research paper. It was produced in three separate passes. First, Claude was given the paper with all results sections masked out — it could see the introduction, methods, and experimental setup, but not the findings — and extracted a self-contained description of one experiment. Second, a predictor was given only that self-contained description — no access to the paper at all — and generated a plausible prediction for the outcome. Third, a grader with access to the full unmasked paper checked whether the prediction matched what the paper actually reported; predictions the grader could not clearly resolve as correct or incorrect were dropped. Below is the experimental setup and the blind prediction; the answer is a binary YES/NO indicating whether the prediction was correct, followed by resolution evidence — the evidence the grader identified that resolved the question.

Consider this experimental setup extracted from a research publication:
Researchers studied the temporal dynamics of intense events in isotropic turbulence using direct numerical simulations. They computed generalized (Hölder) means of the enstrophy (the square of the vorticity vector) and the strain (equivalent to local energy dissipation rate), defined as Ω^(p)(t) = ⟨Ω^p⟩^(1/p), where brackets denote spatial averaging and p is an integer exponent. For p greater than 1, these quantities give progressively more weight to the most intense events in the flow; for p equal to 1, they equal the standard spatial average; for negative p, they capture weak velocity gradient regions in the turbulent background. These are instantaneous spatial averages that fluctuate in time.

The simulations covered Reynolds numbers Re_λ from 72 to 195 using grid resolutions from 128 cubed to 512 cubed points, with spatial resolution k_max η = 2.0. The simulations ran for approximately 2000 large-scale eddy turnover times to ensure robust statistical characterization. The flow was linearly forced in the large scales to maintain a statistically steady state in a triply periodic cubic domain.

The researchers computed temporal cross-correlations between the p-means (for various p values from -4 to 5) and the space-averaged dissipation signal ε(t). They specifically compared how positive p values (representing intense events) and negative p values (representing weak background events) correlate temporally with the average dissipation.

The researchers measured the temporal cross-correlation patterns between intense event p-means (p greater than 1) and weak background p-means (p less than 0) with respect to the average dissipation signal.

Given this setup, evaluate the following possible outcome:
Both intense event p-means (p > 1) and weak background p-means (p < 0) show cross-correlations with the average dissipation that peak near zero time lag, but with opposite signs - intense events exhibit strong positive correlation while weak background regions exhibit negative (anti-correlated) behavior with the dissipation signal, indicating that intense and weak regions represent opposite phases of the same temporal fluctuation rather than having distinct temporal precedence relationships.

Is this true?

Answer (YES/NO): NO